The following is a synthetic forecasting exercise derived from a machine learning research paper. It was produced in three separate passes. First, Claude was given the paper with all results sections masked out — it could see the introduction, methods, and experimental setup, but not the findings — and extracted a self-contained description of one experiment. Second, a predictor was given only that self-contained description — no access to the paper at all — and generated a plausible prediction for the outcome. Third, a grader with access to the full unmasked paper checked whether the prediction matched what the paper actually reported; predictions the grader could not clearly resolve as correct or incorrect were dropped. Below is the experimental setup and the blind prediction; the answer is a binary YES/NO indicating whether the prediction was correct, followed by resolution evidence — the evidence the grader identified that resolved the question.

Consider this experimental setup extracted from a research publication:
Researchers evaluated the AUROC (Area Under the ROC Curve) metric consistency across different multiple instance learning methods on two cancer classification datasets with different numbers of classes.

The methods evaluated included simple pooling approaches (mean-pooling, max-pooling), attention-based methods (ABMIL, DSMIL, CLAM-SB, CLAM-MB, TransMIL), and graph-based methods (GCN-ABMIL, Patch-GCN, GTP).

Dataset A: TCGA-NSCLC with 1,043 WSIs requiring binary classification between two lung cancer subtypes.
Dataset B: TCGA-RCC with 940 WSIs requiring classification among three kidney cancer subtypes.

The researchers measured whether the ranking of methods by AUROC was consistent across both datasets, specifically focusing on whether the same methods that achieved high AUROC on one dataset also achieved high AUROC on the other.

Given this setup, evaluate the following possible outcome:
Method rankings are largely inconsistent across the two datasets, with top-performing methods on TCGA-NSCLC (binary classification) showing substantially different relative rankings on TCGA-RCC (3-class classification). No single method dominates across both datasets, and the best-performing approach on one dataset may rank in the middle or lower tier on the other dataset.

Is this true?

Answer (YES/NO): NO